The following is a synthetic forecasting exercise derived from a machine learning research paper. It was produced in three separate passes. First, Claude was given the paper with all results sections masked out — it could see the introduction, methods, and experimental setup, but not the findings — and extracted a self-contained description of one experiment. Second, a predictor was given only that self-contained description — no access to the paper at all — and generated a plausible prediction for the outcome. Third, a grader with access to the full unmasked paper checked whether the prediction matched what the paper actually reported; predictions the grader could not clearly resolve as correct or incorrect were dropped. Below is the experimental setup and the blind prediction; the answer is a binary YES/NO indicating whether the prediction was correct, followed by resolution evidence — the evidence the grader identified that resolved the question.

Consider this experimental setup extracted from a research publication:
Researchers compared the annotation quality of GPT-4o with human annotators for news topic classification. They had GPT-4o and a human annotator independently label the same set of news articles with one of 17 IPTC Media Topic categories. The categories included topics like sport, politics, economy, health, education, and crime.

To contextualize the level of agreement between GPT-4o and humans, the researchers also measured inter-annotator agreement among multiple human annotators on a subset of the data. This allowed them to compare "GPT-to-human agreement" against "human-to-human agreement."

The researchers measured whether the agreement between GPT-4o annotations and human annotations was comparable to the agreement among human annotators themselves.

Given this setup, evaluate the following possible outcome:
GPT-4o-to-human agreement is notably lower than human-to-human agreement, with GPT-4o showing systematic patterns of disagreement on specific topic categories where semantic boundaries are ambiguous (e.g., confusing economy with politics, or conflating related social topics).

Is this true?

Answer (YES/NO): NO